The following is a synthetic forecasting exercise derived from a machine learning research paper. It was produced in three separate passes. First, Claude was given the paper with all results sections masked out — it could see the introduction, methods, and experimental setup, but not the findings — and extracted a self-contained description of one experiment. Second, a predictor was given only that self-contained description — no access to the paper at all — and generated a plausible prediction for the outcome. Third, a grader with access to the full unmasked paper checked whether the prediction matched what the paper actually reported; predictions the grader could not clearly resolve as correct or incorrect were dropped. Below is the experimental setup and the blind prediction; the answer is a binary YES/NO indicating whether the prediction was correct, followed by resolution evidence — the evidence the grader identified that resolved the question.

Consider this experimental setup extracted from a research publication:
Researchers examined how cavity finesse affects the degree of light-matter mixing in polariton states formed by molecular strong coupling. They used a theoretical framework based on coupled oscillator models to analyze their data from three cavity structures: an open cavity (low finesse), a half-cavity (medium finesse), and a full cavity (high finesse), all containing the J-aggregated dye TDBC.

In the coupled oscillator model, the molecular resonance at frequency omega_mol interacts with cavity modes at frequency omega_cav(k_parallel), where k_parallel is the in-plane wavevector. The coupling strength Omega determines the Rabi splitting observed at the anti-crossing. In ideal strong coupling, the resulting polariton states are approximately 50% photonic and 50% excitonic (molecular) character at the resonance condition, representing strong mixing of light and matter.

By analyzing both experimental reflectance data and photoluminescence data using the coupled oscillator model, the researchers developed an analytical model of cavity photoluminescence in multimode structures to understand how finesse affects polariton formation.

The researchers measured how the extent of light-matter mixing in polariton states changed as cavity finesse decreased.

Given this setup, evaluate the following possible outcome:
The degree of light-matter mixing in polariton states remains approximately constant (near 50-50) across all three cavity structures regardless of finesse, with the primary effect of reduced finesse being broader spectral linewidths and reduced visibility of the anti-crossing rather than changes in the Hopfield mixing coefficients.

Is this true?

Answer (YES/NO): NO